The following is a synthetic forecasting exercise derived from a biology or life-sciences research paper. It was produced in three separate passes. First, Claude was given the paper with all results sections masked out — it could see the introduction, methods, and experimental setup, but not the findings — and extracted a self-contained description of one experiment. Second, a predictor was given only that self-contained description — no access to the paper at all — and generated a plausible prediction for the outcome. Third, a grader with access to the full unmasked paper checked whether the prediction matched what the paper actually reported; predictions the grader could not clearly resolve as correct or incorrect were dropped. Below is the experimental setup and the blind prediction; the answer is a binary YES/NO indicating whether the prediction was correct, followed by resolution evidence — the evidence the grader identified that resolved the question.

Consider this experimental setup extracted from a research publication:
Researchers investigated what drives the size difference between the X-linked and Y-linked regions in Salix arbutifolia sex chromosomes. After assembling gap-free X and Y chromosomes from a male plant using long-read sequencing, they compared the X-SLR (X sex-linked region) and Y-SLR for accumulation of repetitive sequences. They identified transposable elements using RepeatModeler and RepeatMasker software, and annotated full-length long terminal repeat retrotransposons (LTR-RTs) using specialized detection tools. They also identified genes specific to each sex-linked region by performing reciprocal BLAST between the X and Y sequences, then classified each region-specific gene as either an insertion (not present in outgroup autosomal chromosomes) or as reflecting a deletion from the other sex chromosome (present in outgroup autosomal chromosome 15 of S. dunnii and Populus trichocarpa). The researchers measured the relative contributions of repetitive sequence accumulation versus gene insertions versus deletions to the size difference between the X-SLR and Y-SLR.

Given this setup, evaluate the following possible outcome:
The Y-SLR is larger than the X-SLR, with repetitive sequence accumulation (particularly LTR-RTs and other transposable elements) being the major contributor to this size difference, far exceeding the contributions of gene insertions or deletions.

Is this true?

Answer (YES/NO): NO